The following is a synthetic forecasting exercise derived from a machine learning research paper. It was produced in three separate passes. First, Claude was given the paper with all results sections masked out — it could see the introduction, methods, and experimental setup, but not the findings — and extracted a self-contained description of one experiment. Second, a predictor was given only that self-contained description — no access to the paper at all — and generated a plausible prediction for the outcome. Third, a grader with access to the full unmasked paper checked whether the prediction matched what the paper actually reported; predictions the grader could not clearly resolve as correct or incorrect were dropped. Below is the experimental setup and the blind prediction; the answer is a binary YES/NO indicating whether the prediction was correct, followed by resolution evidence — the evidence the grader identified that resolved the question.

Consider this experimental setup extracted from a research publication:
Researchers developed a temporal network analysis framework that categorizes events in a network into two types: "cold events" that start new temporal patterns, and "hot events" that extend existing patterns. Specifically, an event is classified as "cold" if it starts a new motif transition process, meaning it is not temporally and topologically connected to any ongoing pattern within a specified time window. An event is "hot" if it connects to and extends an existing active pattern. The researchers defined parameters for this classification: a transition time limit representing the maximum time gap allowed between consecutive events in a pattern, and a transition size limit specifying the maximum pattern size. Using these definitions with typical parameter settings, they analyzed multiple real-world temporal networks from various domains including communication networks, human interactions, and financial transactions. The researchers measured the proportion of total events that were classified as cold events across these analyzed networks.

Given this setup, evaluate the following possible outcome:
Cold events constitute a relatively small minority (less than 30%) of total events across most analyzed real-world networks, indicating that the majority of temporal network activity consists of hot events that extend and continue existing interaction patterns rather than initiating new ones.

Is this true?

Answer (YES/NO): YES